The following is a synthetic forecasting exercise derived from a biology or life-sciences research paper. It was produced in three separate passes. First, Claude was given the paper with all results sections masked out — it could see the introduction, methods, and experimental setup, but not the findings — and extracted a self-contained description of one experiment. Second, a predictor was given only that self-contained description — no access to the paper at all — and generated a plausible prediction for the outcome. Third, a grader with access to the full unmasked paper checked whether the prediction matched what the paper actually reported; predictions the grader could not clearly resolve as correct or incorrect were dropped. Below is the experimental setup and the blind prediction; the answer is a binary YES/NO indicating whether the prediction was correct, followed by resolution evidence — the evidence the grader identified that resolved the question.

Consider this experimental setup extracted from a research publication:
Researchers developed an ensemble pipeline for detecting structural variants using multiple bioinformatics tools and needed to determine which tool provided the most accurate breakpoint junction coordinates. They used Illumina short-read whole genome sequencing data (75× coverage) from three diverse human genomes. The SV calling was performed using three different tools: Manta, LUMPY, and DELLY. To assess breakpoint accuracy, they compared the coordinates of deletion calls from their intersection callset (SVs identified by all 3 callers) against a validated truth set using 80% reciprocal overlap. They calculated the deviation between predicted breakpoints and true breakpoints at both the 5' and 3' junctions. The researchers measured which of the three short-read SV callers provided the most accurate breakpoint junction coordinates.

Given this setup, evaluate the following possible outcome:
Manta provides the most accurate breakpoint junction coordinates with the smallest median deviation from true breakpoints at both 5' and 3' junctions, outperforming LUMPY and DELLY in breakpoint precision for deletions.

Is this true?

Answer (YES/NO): YES